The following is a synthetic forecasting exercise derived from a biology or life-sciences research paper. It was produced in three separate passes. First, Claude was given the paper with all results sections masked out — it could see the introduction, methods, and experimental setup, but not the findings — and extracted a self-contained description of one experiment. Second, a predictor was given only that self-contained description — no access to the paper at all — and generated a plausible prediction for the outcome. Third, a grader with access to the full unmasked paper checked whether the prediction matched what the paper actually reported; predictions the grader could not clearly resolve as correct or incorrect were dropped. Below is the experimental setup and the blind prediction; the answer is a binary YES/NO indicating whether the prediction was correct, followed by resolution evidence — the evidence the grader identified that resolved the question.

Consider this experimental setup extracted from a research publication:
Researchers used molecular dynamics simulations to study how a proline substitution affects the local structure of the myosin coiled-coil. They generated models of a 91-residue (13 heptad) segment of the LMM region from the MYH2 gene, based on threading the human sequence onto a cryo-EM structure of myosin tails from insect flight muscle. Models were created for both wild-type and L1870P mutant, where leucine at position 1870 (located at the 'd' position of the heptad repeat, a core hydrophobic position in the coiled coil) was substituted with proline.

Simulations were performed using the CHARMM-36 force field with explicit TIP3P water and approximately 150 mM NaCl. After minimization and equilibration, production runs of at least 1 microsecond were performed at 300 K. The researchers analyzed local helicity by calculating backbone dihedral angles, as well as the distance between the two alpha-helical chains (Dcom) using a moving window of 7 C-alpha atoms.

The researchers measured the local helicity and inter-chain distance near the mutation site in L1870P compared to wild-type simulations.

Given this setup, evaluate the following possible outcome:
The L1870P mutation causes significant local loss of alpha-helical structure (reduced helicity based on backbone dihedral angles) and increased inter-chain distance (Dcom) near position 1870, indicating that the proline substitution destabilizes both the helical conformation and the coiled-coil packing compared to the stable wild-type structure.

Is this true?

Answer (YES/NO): NO